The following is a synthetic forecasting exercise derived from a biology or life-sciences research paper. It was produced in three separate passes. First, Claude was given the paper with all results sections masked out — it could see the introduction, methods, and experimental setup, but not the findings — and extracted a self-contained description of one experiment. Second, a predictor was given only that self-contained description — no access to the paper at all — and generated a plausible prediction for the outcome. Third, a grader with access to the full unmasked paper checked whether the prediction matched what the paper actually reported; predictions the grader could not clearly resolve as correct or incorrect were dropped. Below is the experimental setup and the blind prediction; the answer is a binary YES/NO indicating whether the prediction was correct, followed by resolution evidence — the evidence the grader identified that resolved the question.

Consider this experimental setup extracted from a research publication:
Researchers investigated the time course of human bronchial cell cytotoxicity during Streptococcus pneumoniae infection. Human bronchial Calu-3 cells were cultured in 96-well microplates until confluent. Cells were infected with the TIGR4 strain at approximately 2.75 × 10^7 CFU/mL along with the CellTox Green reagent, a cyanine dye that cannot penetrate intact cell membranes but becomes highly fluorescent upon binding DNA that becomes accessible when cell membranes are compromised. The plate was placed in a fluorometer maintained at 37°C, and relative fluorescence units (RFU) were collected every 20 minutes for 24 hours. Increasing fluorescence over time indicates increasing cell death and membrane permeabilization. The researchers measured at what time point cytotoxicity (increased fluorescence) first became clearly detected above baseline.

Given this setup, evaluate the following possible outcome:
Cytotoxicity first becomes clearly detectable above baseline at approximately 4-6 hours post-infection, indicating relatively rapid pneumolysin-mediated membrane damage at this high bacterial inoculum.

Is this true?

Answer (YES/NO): NO